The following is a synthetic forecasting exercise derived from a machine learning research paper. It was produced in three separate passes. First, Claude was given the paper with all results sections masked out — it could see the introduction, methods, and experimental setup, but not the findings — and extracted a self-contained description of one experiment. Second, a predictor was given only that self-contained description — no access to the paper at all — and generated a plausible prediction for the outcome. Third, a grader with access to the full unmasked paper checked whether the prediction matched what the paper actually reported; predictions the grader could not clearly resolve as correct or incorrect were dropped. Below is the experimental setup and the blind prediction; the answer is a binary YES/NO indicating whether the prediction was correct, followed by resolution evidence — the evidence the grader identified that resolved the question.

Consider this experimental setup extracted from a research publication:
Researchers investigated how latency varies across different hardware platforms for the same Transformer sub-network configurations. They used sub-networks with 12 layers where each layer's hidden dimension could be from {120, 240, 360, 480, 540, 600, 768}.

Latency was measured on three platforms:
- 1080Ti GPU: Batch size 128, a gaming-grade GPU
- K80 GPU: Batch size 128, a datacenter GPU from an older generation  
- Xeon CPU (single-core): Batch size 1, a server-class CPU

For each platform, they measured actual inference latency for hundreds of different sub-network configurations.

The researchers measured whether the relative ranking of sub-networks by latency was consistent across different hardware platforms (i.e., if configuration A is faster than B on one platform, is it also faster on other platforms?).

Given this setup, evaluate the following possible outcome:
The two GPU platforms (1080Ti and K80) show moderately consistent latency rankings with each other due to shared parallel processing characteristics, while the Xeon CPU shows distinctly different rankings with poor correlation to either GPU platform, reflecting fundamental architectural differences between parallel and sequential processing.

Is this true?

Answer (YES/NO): NO